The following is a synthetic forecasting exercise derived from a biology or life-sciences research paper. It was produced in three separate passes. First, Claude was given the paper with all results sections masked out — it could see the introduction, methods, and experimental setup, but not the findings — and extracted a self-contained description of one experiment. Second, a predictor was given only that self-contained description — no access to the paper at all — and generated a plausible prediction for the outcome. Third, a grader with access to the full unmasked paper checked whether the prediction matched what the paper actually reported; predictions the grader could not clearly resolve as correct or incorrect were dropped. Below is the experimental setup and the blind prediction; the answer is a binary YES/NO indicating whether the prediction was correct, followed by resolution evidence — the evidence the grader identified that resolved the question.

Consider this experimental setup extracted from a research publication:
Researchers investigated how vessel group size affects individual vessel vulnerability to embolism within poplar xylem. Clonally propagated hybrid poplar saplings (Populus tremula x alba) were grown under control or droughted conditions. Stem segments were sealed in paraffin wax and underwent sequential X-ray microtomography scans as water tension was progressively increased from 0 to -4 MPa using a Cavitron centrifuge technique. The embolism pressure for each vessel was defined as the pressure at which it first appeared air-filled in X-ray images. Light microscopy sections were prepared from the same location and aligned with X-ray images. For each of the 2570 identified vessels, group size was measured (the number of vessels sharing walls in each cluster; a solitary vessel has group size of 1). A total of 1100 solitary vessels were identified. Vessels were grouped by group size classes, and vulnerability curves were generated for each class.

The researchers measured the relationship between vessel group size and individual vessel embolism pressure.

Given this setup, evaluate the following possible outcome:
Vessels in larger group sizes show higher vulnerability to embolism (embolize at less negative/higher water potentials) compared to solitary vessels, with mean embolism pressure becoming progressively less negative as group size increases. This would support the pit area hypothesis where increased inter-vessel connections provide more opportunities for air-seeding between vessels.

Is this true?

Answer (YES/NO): NO